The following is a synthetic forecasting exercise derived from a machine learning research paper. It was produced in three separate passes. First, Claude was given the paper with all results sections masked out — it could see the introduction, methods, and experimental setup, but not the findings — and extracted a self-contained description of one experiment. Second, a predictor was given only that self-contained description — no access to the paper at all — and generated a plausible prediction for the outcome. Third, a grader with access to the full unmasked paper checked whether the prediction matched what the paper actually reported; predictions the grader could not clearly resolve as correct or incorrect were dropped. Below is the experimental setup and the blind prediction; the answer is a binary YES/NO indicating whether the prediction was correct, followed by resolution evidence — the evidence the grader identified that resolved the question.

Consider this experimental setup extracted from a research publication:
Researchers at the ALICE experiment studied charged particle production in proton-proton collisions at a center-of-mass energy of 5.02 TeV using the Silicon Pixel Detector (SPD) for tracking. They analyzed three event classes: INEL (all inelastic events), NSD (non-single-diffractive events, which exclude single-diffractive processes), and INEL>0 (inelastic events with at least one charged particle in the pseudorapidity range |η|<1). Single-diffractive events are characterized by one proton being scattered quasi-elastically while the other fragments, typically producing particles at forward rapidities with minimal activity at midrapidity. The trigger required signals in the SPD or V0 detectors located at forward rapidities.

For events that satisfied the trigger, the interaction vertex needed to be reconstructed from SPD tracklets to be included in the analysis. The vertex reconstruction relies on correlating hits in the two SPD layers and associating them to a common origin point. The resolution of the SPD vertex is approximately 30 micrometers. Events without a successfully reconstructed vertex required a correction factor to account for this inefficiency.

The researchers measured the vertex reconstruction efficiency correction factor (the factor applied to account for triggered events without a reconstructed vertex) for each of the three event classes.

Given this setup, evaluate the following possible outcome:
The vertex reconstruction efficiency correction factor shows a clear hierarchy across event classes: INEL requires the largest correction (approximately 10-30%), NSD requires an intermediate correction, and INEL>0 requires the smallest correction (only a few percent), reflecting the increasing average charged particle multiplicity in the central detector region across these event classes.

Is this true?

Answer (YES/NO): YES